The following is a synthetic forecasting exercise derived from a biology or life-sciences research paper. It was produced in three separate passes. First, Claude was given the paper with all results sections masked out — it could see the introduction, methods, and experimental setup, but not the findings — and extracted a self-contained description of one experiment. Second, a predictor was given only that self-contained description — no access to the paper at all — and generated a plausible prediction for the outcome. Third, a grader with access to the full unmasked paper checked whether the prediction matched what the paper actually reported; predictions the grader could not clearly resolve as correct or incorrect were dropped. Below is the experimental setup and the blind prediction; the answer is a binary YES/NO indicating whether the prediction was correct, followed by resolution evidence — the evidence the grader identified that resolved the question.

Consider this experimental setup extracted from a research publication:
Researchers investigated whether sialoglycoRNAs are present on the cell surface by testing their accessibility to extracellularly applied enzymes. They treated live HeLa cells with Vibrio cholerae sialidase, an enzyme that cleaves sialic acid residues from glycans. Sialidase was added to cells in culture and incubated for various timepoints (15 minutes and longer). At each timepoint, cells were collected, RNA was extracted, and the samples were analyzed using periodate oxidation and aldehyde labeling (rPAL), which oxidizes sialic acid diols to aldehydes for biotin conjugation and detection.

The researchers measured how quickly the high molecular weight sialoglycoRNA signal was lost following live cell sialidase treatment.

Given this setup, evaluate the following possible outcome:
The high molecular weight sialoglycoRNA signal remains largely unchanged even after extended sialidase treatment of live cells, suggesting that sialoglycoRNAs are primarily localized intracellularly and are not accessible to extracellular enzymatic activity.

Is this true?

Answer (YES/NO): NO